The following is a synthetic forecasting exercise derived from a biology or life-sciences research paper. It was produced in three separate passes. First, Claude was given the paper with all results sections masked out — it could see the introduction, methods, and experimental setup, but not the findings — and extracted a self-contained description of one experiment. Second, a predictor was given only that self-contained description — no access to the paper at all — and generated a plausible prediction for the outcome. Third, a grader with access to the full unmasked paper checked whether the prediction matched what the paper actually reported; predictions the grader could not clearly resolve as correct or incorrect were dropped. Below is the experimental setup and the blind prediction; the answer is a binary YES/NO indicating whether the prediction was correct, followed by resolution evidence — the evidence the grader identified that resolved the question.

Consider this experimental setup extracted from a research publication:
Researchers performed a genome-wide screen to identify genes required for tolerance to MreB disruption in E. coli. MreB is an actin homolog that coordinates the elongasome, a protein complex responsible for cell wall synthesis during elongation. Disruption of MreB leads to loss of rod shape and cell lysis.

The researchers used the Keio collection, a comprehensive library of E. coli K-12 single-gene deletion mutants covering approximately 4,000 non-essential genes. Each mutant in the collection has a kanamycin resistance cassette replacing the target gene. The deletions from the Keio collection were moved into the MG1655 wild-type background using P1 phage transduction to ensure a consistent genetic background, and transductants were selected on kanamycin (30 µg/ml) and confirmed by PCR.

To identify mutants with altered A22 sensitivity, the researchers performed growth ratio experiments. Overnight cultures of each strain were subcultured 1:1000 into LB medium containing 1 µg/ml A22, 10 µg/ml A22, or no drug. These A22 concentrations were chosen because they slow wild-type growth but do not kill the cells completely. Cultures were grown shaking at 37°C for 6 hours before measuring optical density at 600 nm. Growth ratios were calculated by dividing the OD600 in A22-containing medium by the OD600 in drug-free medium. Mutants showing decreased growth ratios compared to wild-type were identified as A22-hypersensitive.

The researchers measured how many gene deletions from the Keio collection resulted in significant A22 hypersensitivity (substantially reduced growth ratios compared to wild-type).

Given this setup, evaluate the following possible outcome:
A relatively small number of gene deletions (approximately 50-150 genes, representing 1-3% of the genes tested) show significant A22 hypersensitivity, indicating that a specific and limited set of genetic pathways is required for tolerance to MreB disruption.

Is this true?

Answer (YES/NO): NO